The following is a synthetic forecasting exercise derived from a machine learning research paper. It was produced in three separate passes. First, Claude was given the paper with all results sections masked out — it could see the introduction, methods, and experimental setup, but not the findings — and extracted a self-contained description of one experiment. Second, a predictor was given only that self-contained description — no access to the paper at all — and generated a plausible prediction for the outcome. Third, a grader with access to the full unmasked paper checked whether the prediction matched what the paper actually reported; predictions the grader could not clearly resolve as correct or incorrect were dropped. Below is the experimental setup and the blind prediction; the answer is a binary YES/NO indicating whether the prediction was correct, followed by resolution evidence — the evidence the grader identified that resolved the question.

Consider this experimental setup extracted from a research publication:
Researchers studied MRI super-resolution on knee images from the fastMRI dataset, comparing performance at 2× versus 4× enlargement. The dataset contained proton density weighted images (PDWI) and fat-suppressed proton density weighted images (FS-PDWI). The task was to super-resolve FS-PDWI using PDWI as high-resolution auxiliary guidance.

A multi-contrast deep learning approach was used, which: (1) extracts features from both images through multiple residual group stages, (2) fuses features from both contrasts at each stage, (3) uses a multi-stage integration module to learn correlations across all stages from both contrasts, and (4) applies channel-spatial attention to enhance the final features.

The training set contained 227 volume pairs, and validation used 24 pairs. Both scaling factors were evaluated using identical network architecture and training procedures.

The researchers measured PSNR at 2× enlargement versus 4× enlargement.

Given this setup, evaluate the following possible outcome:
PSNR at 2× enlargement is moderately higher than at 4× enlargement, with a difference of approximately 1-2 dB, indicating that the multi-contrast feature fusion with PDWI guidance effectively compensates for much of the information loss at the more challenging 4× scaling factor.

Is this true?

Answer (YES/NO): YES